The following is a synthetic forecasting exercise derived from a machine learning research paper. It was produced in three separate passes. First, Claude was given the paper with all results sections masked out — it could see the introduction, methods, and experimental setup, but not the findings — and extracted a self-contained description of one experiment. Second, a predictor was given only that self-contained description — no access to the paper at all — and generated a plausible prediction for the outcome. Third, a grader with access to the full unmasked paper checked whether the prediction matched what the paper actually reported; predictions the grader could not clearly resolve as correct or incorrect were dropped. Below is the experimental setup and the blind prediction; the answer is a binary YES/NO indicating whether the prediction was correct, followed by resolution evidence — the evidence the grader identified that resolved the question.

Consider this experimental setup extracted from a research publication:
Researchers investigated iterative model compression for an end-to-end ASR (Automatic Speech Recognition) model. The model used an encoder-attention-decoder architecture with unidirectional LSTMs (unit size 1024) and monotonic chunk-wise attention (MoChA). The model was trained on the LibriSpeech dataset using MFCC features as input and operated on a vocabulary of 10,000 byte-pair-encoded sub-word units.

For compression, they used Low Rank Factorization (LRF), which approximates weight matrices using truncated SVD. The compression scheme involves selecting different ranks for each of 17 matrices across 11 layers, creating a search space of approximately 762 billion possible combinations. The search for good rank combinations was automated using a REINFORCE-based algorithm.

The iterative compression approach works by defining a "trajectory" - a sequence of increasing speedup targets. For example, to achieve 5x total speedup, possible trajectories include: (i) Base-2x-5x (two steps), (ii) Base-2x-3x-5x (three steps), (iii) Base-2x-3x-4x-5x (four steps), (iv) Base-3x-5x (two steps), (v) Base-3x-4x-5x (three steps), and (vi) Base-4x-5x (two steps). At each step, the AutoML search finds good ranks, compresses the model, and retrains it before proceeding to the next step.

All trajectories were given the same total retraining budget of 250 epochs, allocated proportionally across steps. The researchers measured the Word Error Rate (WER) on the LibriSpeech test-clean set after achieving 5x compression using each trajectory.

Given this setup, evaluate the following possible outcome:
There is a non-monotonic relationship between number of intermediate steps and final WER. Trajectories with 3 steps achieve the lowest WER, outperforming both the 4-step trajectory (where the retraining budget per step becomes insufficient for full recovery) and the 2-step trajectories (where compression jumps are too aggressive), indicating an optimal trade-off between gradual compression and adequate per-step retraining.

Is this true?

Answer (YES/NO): NO